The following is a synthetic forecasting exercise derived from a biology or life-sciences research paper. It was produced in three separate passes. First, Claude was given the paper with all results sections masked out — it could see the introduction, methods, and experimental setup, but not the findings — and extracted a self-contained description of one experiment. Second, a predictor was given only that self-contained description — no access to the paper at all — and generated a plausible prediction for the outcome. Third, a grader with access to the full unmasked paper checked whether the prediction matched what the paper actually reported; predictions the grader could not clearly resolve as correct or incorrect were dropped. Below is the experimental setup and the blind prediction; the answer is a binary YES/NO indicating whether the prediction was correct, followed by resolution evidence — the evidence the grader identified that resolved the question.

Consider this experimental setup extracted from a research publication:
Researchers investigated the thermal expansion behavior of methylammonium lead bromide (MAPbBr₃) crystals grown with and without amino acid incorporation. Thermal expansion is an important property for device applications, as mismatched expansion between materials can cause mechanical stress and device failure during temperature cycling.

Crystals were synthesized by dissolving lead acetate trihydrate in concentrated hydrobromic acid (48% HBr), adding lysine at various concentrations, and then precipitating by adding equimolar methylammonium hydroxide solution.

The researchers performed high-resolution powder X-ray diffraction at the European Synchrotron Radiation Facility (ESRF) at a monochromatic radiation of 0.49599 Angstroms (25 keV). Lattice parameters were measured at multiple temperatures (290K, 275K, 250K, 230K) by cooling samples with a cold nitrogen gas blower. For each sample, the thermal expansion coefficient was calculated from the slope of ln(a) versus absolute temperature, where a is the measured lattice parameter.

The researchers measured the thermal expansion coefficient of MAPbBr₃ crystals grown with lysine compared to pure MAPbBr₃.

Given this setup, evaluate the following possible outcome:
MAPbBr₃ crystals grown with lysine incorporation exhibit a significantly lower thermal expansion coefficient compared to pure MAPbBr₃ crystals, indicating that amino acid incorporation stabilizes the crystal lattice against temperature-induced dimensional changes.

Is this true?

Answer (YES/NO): YES